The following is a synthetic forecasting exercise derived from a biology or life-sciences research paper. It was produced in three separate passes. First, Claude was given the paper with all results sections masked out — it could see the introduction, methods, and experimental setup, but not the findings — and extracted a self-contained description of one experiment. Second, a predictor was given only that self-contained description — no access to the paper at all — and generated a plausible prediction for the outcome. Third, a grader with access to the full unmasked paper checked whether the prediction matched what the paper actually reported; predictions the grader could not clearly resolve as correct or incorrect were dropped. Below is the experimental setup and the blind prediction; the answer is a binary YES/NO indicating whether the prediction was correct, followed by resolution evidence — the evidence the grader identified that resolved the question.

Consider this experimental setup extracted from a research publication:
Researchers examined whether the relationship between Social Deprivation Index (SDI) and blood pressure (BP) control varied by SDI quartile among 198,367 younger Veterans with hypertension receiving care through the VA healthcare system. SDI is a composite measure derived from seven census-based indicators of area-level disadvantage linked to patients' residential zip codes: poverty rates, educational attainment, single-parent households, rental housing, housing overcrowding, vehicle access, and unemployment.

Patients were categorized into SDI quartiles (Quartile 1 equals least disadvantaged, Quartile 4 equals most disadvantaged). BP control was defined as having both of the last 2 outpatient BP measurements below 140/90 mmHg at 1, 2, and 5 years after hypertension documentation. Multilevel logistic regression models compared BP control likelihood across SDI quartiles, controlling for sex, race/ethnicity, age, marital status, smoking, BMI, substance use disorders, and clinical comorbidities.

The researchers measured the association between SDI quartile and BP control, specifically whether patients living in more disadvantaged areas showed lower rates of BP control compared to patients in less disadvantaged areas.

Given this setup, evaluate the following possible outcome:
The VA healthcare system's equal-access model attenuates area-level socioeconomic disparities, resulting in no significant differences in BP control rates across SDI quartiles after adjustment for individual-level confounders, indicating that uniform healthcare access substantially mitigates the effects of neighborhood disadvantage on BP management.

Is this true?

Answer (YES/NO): NO